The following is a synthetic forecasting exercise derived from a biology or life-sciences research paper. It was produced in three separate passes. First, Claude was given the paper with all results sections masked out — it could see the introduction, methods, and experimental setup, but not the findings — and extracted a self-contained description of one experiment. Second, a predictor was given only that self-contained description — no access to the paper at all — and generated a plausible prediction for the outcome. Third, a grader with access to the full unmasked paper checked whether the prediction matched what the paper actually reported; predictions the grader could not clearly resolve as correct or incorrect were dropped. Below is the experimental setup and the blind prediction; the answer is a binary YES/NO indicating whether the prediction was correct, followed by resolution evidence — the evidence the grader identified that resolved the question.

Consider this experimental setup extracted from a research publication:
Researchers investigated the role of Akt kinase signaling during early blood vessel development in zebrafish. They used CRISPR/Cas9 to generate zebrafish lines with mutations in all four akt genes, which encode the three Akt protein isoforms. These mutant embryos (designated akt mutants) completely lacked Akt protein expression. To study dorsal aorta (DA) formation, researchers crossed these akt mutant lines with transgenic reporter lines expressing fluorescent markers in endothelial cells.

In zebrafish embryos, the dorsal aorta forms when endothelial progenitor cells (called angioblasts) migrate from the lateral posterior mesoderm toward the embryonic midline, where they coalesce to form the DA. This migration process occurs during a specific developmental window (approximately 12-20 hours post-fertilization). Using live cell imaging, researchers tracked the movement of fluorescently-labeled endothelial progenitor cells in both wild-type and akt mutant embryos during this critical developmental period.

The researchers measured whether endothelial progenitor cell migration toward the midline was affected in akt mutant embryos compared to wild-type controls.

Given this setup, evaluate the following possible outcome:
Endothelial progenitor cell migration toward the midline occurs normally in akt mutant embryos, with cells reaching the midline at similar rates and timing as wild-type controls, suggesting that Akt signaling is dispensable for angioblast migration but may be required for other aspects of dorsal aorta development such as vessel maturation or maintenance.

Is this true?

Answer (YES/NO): YES